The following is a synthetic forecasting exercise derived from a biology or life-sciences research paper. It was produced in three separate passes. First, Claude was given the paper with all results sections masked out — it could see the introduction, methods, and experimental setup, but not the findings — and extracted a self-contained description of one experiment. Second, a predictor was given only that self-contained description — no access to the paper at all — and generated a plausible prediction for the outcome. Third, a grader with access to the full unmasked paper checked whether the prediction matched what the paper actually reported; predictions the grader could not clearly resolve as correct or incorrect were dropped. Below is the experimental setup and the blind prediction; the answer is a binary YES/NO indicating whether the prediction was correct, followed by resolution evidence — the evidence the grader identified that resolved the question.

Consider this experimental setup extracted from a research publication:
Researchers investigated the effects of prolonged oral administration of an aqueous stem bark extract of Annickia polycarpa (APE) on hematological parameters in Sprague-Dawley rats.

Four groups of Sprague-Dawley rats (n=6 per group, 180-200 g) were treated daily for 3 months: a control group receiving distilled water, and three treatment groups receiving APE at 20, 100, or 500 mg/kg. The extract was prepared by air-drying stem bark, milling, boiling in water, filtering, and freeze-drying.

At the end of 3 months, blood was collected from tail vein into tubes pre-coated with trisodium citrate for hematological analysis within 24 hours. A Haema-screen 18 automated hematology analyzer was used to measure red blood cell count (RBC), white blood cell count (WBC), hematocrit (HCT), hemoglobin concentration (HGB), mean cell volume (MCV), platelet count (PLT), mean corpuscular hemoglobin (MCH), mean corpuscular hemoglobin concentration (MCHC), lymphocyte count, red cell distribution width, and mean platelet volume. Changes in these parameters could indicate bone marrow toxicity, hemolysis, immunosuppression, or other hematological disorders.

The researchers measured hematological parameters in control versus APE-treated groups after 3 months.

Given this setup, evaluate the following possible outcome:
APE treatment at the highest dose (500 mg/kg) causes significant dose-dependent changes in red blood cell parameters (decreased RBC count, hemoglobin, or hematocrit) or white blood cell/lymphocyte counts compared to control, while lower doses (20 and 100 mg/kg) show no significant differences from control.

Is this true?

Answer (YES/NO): NO